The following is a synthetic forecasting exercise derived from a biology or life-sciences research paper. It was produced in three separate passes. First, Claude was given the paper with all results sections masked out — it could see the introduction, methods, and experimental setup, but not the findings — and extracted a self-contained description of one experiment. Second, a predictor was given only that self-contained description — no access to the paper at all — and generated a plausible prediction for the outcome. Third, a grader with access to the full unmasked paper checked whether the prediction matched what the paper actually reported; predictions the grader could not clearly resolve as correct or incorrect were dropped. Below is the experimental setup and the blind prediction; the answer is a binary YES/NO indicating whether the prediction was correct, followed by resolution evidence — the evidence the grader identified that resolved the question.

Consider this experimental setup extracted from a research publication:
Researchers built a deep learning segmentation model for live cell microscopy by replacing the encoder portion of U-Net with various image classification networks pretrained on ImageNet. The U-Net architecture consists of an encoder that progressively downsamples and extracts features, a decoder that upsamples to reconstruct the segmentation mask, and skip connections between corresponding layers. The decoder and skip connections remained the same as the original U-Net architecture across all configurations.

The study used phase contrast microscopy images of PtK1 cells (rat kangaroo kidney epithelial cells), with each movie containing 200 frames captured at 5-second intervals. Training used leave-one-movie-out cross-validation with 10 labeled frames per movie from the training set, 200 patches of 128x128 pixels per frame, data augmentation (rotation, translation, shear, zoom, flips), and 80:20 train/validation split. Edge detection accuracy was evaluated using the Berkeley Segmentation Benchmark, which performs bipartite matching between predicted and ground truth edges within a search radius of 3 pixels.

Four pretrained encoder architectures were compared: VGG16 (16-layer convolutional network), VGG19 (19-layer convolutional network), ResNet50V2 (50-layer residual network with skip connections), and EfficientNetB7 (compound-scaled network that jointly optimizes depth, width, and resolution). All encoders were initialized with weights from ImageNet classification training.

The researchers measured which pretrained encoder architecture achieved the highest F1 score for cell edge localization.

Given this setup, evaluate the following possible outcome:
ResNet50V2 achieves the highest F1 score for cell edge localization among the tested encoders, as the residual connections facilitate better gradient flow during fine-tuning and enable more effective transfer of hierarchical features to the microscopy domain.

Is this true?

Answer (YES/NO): NO